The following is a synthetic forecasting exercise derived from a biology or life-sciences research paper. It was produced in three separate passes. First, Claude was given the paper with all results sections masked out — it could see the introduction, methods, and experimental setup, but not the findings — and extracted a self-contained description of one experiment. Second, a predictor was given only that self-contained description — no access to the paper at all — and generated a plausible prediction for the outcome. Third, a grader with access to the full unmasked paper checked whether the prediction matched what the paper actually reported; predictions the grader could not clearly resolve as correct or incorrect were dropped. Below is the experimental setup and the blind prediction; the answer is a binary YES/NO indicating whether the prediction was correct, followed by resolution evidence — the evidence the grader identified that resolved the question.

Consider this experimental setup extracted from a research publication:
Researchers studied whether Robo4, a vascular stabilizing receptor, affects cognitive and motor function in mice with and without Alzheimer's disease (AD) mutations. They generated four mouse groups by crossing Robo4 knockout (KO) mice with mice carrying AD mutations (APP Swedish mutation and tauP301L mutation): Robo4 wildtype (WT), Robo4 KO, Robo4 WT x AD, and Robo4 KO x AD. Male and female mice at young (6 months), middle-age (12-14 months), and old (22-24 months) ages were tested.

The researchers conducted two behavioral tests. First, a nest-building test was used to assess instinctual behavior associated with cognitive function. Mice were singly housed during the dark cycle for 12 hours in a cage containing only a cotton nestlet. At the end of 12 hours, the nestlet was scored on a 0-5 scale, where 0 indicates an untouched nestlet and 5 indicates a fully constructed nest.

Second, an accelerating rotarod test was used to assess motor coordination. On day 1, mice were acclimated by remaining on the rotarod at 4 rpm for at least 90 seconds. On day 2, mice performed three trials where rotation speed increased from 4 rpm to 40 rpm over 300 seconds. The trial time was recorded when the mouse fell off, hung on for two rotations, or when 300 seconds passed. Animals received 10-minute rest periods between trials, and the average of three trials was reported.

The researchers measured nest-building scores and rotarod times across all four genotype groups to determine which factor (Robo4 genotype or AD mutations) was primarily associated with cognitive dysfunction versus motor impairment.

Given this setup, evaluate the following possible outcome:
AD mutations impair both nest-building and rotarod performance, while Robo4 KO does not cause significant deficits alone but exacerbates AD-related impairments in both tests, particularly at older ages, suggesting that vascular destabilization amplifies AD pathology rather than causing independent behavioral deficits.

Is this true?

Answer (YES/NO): NO